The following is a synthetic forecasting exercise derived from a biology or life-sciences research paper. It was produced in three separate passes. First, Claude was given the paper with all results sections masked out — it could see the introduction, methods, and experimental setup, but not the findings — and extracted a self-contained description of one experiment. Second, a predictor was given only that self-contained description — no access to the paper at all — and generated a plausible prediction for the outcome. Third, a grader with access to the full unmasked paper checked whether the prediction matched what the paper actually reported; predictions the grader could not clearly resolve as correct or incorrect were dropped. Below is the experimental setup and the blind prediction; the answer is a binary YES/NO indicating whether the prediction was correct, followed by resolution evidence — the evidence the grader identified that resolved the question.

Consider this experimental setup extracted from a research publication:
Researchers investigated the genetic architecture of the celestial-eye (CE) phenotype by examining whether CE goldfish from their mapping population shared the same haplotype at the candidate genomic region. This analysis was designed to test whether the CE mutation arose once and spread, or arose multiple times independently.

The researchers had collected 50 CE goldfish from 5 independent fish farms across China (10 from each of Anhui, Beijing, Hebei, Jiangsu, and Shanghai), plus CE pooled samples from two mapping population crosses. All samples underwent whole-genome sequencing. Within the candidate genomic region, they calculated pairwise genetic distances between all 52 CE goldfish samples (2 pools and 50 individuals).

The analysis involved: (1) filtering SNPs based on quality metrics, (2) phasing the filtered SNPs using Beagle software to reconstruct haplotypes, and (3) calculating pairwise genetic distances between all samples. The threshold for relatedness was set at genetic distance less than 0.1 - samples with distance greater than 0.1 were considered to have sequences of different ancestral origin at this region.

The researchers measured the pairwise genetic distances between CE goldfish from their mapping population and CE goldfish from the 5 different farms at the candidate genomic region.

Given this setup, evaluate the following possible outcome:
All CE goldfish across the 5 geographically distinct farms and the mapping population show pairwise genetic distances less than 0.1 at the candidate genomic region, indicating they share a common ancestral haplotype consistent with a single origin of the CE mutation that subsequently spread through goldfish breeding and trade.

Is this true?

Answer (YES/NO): NO